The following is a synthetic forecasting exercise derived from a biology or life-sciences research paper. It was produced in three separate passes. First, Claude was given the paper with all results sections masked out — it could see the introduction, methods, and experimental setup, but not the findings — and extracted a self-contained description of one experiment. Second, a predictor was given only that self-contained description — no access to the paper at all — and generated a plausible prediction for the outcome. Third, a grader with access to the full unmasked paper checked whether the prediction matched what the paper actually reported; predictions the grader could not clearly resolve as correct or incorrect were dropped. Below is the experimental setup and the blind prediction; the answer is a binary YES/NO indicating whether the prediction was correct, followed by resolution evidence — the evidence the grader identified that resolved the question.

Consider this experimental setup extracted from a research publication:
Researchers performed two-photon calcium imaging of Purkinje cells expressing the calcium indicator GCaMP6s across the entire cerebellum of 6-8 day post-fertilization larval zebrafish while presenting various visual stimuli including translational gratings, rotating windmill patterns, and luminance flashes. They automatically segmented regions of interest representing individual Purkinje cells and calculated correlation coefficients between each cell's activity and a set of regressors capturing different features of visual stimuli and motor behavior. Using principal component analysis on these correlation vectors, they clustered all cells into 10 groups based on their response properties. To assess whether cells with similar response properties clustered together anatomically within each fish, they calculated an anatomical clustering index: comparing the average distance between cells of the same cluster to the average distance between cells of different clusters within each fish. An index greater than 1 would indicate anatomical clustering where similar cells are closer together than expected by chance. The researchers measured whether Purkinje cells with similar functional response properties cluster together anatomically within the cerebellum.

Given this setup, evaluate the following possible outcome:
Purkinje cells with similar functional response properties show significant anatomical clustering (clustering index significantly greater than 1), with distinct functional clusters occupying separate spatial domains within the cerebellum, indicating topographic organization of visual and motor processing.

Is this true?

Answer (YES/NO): YES